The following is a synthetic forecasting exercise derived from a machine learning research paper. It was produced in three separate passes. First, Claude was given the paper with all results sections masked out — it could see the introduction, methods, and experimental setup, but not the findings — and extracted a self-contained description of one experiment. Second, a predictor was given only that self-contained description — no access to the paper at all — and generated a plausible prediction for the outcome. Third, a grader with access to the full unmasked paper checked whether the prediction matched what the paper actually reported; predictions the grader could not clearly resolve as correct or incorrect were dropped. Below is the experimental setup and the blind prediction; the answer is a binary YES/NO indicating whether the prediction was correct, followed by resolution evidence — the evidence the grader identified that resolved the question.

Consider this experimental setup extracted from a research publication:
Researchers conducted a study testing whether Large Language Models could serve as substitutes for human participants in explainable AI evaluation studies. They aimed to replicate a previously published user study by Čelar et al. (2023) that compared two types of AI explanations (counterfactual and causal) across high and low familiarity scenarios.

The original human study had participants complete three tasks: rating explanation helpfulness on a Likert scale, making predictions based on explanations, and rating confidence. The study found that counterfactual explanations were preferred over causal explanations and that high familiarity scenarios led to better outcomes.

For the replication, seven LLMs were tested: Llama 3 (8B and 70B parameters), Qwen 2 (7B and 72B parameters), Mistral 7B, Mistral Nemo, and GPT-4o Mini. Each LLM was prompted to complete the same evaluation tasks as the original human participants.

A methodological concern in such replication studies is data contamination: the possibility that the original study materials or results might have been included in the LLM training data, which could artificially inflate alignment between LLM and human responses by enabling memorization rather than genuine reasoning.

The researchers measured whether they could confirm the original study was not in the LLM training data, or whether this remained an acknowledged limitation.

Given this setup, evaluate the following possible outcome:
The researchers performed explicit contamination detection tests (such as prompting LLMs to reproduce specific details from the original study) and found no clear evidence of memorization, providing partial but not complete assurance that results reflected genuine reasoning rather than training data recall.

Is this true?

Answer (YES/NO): NO